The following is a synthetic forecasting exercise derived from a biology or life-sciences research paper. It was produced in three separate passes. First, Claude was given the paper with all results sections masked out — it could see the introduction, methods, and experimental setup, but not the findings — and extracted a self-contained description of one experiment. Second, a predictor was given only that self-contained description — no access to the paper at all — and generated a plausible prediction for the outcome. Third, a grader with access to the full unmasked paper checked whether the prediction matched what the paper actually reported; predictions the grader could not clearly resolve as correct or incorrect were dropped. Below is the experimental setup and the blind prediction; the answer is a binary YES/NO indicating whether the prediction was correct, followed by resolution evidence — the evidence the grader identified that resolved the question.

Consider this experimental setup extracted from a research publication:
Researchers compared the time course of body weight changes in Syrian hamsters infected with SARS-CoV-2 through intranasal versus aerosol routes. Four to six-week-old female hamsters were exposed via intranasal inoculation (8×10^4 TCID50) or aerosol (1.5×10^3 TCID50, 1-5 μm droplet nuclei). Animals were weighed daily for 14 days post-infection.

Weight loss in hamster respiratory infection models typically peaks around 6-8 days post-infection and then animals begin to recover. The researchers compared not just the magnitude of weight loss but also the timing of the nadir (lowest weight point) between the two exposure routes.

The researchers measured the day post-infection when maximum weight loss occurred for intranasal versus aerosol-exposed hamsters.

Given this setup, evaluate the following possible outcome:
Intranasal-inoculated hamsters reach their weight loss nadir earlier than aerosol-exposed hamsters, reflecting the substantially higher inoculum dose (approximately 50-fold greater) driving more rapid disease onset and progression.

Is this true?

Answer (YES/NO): NO